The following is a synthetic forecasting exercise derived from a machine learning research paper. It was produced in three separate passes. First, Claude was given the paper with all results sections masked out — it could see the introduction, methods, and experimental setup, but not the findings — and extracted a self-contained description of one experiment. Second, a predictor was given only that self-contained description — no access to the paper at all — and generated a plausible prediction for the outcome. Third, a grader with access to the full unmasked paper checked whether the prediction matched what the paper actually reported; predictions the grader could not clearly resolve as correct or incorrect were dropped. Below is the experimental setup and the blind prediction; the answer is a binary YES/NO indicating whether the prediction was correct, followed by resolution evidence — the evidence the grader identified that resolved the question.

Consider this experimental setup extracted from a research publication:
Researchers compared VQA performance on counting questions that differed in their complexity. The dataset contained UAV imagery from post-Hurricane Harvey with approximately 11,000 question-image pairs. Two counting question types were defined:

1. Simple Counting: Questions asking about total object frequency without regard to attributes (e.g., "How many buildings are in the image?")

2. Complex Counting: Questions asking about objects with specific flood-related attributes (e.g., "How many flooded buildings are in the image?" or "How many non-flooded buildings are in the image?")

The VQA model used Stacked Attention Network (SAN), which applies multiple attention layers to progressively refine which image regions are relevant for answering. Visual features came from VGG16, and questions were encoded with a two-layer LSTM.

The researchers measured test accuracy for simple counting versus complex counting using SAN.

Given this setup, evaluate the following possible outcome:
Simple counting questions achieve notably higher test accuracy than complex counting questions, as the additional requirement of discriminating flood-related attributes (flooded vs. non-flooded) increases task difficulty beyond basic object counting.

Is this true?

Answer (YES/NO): NO